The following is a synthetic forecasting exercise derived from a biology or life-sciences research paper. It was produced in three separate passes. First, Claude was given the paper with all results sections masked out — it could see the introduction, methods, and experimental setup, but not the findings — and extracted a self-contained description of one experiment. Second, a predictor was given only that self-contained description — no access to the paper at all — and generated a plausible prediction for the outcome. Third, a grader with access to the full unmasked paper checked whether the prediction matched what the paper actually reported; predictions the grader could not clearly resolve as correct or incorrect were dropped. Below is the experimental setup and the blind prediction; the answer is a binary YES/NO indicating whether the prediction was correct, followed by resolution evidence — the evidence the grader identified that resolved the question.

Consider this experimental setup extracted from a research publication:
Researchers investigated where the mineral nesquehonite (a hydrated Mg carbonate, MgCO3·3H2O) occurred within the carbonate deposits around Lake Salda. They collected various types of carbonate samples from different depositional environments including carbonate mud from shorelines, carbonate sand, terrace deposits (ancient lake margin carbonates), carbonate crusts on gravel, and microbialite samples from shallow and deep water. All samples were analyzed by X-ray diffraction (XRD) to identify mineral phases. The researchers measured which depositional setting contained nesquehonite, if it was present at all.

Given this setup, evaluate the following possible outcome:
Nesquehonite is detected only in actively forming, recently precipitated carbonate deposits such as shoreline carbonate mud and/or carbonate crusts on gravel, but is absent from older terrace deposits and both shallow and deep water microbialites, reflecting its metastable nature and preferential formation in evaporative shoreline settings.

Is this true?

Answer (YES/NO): NO